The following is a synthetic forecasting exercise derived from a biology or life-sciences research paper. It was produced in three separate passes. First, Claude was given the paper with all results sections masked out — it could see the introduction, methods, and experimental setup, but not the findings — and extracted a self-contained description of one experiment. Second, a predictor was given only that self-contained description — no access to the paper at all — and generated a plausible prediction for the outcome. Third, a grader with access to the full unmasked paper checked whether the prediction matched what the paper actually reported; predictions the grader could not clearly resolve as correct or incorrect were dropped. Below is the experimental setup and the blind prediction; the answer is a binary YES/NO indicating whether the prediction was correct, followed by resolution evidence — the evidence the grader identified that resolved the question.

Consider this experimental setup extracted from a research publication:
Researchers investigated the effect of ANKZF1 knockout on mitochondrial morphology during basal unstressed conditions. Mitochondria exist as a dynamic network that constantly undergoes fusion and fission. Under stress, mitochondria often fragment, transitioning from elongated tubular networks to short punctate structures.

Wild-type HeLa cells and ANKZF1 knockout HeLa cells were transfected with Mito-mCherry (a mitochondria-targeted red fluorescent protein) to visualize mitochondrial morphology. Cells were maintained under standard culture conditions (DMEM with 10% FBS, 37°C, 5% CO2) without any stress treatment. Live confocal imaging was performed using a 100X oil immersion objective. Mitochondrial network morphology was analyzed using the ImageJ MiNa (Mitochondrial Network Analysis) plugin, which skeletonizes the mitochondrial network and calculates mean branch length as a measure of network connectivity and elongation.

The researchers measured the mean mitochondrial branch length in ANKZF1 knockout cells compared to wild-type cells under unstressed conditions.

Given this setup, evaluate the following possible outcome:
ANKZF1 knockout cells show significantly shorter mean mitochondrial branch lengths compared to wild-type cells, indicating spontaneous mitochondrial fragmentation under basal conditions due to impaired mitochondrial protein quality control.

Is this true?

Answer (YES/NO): NO